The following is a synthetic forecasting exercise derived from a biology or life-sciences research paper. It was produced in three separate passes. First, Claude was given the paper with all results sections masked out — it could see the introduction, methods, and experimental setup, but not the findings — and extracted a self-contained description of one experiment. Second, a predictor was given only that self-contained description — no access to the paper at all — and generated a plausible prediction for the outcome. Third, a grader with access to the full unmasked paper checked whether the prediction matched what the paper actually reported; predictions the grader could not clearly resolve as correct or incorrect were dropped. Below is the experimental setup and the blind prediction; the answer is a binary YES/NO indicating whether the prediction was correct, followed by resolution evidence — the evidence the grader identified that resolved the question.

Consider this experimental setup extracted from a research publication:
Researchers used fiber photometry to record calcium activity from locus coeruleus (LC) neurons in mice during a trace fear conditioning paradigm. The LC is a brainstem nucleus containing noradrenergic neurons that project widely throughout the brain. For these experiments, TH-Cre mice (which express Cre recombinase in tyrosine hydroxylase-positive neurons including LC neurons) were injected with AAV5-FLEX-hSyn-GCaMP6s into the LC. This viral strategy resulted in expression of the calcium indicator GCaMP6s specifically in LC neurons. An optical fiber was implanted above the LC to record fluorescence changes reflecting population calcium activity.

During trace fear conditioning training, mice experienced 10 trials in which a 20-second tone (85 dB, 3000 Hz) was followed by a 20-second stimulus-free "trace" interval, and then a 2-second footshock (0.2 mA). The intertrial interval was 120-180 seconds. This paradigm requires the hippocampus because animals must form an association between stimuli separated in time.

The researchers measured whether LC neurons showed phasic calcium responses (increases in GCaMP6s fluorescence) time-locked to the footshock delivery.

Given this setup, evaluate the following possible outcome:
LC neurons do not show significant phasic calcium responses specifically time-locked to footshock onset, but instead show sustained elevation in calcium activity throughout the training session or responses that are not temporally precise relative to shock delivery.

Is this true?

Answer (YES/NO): NO